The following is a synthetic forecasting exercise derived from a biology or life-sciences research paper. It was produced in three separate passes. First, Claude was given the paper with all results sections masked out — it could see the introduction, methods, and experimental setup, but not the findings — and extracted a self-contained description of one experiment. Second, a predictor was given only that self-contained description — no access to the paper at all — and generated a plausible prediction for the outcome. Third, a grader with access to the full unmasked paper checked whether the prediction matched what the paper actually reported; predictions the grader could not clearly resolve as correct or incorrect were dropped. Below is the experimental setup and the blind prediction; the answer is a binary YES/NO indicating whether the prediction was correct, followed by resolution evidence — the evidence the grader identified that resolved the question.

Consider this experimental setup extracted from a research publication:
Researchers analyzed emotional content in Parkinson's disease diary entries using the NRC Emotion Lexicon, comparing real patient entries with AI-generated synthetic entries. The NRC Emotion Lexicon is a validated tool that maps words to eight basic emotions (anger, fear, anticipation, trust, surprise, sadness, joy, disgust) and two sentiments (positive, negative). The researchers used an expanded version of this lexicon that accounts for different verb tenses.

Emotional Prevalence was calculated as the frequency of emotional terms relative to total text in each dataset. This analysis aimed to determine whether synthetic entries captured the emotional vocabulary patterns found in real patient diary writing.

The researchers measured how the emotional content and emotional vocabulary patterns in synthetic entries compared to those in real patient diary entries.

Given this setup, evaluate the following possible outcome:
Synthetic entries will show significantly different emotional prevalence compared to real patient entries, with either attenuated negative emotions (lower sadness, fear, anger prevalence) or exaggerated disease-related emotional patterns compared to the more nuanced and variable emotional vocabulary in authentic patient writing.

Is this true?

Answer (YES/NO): NO